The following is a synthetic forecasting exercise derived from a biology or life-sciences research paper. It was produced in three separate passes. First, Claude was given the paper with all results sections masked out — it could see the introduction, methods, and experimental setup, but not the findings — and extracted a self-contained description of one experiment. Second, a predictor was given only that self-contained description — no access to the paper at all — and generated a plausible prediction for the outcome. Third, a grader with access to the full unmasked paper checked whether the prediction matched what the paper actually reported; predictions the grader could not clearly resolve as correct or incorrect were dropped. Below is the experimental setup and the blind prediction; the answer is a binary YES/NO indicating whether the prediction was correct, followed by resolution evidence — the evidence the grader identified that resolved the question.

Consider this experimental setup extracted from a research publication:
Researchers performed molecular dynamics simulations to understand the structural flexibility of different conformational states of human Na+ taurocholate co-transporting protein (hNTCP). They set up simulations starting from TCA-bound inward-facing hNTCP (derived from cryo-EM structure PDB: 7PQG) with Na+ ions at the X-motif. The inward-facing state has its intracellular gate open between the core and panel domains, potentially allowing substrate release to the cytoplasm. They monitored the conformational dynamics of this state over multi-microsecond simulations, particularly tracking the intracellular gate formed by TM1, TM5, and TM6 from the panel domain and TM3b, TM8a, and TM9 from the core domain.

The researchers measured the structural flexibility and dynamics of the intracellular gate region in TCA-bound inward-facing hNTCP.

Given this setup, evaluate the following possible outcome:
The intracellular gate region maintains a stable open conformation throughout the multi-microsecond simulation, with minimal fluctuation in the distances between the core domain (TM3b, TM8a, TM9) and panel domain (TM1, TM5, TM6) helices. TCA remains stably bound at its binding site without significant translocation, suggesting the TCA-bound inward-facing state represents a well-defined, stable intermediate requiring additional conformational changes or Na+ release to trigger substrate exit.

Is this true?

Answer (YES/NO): NO